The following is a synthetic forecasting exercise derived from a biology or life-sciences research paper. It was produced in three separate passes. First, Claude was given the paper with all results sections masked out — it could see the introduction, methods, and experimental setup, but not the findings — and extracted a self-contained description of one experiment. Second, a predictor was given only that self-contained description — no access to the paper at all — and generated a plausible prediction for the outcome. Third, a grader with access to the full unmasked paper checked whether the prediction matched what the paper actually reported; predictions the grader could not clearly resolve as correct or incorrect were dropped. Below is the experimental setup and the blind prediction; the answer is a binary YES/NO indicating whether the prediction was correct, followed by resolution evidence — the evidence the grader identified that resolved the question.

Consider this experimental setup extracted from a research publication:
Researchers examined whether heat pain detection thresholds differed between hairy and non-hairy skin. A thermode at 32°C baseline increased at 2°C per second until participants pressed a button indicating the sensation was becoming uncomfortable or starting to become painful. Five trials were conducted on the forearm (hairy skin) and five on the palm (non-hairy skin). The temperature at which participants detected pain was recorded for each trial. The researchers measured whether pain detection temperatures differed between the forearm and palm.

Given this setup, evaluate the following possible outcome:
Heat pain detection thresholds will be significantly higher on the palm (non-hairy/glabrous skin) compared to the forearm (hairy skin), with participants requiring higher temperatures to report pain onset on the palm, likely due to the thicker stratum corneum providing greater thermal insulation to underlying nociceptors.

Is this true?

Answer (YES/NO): NO